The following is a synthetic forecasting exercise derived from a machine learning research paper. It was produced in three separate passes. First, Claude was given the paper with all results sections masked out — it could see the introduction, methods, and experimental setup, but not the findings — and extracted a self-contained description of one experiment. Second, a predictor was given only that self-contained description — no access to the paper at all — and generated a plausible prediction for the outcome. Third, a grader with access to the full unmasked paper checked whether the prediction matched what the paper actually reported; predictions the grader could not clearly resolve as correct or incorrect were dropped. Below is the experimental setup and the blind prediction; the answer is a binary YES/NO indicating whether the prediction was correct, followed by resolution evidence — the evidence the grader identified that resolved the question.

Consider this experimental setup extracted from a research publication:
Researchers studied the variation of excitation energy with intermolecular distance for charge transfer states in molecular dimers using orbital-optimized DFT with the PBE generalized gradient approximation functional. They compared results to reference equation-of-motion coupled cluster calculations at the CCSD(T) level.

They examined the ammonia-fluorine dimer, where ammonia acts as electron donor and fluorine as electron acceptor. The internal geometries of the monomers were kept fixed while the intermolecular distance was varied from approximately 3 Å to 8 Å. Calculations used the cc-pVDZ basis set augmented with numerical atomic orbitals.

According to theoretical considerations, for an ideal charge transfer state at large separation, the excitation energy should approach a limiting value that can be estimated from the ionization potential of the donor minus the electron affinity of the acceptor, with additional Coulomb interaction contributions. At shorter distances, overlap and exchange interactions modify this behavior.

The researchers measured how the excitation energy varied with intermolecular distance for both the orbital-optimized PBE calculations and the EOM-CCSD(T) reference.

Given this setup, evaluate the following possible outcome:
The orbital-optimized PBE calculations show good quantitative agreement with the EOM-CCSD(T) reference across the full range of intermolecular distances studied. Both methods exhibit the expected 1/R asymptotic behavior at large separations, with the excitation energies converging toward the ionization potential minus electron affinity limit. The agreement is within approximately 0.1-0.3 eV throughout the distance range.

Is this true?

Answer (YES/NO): NO